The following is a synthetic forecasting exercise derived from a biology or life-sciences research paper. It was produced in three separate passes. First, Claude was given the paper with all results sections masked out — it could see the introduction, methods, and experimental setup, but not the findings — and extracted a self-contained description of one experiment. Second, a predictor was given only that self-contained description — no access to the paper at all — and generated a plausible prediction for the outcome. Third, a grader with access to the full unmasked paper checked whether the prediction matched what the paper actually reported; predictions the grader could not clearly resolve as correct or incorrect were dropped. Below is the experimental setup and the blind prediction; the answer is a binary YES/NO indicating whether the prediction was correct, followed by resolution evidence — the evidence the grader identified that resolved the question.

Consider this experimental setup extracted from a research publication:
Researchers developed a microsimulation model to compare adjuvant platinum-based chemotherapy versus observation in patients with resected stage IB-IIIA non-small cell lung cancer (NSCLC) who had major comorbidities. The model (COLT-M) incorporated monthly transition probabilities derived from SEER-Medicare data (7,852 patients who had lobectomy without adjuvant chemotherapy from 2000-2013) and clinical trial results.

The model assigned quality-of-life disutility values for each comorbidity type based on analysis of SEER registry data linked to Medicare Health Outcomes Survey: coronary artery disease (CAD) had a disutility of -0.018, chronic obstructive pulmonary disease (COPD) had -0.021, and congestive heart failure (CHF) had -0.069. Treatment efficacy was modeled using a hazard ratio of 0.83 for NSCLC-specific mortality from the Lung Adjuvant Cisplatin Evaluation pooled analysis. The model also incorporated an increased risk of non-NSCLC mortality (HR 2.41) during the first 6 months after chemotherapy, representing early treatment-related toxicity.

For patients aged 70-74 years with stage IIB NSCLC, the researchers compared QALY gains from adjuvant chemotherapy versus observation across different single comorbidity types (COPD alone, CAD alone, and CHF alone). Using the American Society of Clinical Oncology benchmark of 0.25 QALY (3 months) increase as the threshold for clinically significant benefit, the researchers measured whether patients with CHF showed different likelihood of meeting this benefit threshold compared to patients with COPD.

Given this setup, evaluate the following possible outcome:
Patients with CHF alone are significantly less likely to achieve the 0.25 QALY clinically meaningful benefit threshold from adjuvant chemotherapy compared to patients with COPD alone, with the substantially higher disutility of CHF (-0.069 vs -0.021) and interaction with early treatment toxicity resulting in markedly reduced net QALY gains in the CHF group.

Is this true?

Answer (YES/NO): NO